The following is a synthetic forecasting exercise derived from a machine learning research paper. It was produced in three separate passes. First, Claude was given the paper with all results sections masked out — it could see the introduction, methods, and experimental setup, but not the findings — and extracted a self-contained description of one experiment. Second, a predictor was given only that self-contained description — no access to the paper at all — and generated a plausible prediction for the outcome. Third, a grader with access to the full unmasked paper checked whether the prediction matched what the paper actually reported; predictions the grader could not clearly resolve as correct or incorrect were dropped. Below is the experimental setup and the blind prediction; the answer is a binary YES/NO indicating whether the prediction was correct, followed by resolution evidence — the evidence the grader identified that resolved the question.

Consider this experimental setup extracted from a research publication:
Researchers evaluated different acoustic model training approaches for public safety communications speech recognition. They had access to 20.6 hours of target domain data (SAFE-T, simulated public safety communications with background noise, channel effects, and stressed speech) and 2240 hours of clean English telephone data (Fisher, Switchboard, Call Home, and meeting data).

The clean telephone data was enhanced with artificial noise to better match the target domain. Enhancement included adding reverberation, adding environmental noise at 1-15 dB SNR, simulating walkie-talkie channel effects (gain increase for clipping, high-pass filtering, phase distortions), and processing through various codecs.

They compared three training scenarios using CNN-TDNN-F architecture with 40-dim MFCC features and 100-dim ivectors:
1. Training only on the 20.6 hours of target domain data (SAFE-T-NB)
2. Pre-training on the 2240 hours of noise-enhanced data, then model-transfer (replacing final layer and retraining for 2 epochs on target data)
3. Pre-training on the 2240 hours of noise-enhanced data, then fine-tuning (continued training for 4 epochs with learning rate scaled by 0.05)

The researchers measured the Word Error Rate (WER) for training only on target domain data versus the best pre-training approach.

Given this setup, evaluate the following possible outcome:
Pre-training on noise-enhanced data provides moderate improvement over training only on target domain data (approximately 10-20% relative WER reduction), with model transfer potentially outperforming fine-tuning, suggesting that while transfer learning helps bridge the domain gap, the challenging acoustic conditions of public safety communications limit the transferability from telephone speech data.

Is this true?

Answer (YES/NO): NO